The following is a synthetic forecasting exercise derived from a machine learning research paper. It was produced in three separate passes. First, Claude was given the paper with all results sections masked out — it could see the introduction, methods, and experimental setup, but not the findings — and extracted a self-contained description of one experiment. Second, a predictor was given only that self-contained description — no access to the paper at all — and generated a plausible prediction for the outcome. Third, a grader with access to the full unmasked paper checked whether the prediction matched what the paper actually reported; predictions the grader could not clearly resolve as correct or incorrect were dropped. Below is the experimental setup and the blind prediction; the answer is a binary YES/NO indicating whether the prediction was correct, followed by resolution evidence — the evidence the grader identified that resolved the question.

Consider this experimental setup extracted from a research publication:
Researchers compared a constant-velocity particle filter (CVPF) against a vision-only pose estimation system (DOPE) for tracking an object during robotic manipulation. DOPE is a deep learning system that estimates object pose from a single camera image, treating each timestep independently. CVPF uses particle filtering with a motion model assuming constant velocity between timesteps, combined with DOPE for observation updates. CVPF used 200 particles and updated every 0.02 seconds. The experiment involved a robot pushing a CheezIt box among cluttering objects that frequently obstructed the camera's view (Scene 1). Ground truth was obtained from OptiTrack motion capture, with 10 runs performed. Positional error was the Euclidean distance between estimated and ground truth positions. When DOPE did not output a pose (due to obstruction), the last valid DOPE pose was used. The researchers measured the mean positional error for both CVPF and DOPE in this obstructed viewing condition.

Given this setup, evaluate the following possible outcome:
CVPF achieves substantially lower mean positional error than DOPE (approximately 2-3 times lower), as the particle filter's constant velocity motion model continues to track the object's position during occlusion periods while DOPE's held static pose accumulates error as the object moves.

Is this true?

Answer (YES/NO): YES